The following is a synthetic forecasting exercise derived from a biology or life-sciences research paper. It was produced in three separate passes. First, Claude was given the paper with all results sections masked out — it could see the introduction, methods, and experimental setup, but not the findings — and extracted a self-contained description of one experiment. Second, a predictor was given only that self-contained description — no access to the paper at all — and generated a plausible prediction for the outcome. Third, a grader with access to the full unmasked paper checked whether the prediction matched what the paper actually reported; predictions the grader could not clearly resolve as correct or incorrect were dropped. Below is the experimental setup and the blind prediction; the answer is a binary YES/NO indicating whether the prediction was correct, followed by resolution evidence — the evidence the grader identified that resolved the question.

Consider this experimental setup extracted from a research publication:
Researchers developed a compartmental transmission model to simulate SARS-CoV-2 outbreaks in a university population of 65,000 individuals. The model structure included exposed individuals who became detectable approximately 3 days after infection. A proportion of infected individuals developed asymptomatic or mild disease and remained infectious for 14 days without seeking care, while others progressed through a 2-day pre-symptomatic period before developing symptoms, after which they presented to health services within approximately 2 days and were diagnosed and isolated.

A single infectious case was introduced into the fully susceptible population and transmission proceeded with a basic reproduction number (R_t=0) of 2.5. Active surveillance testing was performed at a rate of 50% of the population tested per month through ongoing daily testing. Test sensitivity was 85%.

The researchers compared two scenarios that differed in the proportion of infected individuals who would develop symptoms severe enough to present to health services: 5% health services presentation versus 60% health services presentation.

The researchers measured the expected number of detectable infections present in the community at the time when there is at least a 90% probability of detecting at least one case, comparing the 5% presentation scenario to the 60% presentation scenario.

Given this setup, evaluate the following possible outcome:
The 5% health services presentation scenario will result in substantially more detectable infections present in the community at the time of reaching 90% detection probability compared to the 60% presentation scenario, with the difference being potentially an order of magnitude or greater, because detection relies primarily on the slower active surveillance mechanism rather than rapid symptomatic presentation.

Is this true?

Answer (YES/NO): NO